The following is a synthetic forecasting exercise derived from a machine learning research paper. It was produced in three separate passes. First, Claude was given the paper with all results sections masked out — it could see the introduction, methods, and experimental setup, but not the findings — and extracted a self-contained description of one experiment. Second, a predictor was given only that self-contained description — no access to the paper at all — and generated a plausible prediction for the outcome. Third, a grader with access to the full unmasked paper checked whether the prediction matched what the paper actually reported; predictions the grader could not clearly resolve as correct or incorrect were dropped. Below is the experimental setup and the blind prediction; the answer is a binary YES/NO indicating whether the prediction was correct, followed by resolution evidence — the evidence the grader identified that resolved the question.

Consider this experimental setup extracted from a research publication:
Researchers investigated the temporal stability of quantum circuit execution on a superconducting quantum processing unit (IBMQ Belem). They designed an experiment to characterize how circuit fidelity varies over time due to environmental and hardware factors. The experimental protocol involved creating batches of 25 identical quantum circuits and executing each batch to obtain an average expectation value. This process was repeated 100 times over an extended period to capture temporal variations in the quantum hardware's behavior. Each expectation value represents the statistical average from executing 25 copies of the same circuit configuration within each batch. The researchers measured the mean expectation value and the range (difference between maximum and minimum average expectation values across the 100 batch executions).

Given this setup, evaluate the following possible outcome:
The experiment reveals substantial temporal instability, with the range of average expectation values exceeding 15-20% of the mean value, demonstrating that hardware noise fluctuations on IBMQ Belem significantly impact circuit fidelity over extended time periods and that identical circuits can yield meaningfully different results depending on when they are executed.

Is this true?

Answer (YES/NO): YES